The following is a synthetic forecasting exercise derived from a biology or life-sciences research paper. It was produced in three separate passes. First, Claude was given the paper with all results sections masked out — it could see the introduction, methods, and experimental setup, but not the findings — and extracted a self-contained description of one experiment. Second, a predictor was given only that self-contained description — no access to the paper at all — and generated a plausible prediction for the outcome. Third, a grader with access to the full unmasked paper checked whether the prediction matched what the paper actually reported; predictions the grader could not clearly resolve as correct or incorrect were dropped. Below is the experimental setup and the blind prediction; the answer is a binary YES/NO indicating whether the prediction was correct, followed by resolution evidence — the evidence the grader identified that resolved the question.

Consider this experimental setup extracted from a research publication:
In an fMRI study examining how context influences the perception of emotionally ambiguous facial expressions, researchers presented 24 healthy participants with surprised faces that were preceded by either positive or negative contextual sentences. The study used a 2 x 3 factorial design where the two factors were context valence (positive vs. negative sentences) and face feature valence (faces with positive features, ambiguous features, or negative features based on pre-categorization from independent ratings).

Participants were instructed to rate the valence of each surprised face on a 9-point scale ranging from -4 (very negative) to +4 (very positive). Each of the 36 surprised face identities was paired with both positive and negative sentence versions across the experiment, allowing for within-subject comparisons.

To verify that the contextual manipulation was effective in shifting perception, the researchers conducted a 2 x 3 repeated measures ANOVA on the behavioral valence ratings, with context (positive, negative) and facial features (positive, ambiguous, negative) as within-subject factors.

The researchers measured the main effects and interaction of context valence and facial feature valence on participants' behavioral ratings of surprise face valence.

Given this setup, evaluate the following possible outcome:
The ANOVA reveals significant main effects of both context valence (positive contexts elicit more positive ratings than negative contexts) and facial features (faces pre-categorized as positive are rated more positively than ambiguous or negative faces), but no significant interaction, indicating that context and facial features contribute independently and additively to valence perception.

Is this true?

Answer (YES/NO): NO